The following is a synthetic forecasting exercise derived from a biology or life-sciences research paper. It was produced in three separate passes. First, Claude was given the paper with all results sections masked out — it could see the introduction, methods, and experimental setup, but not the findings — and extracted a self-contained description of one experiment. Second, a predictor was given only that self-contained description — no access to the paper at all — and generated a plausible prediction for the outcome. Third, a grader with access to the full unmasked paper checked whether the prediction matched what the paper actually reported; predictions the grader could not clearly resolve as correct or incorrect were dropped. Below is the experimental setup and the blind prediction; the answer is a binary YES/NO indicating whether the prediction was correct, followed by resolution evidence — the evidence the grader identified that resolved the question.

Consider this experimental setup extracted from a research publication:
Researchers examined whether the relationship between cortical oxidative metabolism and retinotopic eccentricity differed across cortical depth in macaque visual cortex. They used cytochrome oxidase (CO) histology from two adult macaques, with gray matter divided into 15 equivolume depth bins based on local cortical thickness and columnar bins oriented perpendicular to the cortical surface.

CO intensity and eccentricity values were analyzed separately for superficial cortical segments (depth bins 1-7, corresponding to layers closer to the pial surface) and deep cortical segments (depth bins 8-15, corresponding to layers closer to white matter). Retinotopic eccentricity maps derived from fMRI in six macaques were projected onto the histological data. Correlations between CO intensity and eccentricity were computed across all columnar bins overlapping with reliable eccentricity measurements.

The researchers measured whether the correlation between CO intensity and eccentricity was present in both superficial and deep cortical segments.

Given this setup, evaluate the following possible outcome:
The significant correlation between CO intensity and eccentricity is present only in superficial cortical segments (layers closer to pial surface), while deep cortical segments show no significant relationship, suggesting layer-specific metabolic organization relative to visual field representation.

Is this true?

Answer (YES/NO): NO